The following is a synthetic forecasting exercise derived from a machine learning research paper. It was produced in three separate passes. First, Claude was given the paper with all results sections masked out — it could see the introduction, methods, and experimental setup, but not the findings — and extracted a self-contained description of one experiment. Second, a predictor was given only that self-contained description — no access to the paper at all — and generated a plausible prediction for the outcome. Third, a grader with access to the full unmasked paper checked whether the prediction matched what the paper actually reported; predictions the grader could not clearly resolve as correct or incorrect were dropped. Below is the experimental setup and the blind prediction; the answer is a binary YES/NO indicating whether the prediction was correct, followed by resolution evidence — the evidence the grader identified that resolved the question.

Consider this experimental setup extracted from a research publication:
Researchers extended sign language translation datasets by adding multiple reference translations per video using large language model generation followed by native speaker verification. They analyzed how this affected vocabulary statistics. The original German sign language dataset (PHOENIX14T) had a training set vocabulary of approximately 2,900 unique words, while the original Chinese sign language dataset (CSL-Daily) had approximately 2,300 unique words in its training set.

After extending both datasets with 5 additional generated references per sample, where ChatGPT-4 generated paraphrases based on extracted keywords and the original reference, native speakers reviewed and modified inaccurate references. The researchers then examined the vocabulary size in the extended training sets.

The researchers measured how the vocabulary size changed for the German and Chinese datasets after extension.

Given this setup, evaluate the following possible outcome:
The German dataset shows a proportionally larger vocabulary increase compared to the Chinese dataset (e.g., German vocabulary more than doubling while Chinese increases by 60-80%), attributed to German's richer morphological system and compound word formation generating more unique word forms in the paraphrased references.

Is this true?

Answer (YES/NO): NO